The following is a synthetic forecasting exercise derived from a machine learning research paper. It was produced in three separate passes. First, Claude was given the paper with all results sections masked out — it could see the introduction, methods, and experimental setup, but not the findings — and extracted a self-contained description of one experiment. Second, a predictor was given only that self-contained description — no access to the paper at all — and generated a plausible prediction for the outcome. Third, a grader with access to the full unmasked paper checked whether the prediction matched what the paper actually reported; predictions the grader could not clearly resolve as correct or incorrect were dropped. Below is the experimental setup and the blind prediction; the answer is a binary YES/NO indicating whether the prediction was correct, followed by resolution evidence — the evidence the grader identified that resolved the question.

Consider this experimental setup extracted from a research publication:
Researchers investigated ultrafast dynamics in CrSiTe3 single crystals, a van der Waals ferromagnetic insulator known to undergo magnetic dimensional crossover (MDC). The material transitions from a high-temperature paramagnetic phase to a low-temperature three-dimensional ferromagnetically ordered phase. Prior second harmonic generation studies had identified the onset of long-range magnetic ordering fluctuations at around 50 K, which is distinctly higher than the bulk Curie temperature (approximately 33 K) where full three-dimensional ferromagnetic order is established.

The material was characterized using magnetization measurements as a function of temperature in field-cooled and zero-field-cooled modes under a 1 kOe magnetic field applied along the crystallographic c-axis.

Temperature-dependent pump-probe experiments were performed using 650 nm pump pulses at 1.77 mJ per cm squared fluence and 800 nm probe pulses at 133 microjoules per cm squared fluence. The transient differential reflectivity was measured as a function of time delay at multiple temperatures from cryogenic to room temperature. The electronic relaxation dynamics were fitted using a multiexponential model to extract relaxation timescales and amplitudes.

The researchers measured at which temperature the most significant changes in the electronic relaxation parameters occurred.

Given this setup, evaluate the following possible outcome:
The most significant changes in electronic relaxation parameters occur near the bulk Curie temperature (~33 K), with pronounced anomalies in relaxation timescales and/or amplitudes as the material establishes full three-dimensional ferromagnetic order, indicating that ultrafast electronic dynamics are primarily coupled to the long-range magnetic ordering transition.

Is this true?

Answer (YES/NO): NO